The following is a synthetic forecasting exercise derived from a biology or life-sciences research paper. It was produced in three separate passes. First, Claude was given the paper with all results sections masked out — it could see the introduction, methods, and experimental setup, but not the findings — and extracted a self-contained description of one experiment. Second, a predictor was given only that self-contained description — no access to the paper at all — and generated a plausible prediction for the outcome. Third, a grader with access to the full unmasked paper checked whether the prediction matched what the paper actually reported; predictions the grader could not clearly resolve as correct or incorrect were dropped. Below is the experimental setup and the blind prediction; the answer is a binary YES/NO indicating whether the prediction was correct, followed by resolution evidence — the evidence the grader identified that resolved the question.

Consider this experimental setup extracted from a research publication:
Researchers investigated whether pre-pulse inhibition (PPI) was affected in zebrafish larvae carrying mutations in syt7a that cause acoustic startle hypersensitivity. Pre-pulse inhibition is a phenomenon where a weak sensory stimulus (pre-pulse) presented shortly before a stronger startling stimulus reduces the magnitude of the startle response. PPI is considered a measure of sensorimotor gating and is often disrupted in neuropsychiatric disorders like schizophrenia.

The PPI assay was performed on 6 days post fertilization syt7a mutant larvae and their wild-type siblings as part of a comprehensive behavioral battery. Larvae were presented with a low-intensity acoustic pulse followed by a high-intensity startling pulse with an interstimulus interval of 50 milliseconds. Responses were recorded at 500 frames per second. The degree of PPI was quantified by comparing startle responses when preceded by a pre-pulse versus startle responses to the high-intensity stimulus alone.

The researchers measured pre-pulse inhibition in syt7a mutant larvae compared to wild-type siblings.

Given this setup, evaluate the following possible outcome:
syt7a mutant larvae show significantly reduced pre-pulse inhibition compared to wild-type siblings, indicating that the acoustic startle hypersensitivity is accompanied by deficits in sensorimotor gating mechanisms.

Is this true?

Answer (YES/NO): NO